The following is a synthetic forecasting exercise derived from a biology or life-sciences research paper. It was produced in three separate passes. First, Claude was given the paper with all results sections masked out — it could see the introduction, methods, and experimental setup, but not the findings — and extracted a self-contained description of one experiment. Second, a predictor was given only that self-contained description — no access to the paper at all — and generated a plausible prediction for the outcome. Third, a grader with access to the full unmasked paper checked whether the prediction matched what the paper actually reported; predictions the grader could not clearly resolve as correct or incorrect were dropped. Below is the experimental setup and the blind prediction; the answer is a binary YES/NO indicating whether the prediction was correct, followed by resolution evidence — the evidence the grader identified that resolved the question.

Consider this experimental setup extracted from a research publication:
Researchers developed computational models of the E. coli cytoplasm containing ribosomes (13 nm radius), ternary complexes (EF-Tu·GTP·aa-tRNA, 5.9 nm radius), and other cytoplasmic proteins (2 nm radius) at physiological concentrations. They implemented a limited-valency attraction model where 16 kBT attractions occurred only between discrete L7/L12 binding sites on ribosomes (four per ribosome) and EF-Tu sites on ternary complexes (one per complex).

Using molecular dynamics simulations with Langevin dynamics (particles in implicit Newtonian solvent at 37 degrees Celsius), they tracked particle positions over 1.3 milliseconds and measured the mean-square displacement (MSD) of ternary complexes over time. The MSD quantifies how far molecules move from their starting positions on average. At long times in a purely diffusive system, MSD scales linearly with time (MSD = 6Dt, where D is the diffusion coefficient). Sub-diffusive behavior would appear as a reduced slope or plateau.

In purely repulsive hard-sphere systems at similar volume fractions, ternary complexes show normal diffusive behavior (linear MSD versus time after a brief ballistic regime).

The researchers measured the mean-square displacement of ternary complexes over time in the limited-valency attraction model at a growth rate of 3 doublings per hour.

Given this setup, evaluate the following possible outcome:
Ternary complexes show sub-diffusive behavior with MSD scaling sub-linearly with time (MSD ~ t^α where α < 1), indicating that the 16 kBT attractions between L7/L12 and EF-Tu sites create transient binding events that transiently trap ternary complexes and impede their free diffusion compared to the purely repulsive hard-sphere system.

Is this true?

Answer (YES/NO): NO